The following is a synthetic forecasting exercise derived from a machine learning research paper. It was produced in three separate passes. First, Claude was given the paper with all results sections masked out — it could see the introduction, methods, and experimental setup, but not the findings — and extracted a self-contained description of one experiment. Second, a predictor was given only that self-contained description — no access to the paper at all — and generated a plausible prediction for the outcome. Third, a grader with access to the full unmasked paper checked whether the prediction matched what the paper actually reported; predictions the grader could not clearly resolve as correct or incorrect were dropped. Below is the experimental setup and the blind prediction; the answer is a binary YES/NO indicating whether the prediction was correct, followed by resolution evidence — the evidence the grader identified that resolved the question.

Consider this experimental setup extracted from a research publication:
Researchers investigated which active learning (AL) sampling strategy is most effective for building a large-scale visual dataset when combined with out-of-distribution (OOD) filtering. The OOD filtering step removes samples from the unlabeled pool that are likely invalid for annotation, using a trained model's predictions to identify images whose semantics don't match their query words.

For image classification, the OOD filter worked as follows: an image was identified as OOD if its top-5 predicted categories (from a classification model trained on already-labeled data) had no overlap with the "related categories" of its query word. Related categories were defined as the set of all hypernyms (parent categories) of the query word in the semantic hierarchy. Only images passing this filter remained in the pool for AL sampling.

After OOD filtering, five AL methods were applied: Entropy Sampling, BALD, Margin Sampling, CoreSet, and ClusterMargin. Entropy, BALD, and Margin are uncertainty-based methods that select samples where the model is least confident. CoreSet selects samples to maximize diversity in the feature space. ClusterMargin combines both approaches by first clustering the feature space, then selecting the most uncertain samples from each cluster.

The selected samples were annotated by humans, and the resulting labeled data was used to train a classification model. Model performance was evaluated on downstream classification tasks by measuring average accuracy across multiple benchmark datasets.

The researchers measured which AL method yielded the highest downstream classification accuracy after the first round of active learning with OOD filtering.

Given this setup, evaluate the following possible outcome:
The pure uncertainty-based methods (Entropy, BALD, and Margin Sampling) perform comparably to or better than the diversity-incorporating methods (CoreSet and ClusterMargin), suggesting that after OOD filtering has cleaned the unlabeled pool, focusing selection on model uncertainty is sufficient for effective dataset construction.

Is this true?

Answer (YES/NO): NO